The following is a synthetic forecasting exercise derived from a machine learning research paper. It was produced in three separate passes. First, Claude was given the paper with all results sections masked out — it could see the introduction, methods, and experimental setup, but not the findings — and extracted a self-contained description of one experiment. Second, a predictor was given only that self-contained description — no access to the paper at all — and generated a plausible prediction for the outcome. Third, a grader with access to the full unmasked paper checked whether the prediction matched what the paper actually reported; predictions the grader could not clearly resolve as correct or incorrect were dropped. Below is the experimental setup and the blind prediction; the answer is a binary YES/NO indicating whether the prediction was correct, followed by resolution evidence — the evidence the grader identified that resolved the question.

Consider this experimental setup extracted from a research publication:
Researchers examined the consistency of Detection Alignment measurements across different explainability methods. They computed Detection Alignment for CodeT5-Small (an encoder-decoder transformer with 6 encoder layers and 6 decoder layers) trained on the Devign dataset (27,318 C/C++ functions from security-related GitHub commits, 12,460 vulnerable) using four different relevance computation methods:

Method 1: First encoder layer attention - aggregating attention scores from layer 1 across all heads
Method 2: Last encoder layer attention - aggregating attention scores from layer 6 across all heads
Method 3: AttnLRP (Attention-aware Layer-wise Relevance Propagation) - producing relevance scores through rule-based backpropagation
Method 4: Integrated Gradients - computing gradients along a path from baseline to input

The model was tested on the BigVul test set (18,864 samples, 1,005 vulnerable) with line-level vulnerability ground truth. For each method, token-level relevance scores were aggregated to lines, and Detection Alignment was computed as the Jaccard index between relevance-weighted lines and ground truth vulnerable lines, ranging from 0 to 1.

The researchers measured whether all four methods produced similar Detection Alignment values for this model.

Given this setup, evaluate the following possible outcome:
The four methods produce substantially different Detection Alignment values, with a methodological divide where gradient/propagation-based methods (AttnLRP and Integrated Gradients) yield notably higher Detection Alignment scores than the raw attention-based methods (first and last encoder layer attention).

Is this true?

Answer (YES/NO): NO